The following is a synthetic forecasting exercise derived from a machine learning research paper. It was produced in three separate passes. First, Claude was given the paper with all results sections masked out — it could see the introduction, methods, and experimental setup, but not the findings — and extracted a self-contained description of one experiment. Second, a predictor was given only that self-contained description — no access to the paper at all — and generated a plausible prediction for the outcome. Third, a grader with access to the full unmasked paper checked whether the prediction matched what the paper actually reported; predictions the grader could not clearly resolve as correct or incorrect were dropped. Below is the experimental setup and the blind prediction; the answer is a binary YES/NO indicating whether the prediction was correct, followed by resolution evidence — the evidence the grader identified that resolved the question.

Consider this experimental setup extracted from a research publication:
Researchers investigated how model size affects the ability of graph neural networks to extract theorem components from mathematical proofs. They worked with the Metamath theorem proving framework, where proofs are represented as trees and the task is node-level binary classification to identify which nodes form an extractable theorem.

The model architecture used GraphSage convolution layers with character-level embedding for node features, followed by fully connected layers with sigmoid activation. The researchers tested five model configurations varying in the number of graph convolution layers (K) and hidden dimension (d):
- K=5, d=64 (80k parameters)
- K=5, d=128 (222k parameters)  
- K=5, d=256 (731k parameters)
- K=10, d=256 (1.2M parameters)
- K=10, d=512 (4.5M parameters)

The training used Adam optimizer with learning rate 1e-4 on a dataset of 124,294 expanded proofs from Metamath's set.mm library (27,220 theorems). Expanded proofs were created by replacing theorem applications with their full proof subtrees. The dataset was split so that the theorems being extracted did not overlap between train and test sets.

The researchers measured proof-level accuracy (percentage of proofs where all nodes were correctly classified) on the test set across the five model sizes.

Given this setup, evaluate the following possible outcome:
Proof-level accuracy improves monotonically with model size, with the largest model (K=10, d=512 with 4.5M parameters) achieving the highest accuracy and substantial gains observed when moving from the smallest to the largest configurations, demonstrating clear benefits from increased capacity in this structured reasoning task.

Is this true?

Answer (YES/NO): YES